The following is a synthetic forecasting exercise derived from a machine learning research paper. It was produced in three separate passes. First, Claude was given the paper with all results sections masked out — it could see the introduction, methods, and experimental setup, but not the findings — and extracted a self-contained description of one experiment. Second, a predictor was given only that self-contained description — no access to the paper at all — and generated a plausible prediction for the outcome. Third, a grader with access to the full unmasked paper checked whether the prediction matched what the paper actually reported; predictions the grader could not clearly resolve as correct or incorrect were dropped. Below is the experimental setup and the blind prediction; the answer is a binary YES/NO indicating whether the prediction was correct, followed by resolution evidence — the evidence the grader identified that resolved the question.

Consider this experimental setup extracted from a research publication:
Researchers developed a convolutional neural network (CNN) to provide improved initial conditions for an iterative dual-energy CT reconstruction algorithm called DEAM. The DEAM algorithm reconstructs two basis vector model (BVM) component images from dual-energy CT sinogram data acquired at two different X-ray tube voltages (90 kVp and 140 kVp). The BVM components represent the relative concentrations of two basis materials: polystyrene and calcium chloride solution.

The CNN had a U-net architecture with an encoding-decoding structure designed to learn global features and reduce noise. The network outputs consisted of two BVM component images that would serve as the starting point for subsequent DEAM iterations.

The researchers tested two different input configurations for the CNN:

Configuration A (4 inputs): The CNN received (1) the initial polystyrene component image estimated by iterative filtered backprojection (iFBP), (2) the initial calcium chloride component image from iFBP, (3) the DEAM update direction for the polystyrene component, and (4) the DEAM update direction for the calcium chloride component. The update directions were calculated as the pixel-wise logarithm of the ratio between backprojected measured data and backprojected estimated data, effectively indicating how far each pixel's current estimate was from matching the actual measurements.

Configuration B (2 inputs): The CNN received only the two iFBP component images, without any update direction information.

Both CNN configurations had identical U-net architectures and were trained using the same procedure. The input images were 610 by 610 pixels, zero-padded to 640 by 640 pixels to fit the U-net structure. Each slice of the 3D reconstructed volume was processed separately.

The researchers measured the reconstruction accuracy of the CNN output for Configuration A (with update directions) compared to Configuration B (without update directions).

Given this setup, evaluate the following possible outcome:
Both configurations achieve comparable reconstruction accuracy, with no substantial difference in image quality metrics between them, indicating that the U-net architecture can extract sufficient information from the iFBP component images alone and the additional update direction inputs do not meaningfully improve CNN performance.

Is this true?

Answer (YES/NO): NO